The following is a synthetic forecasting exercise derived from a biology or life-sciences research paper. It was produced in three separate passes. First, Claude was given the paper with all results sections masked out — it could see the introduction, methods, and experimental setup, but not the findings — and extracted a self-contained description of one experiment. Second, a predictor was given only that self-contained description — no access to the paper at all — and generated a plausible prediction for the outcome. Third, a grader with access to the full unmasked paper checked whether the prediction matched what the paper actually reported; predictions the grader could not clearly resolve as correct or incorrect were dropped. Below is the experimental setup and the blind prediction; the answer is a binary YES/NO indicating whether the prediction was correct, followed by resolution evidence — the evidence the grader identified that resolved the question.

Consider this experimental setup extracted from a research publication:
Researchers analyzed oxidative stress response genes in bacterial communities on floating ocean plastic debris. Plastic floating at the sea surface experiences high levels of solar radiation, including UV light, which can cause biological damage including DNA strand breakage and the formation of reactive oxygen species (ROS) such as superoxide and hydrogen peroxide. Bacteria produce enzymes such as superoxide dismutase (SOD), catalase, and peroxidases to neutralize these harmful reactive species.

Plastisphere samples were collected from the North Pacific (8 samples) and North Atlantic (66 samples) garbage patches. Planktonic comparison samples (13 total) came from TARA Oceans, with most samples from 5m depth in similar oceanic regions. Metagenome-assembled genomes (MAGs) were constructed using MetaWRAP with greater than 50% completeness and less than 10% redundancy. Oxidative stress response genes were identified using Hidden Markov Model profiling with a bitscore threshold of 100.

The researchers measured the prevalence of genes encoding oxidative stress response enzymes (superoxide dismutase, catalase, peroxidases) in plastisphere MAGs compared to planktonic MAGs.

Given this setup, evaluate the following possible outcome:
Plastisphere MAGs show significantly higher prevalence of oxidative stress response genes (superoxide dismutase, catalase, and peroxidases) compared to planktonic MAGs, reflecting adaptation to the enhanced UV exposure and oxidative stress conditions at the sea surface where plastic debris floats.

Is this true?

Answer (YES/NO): YES